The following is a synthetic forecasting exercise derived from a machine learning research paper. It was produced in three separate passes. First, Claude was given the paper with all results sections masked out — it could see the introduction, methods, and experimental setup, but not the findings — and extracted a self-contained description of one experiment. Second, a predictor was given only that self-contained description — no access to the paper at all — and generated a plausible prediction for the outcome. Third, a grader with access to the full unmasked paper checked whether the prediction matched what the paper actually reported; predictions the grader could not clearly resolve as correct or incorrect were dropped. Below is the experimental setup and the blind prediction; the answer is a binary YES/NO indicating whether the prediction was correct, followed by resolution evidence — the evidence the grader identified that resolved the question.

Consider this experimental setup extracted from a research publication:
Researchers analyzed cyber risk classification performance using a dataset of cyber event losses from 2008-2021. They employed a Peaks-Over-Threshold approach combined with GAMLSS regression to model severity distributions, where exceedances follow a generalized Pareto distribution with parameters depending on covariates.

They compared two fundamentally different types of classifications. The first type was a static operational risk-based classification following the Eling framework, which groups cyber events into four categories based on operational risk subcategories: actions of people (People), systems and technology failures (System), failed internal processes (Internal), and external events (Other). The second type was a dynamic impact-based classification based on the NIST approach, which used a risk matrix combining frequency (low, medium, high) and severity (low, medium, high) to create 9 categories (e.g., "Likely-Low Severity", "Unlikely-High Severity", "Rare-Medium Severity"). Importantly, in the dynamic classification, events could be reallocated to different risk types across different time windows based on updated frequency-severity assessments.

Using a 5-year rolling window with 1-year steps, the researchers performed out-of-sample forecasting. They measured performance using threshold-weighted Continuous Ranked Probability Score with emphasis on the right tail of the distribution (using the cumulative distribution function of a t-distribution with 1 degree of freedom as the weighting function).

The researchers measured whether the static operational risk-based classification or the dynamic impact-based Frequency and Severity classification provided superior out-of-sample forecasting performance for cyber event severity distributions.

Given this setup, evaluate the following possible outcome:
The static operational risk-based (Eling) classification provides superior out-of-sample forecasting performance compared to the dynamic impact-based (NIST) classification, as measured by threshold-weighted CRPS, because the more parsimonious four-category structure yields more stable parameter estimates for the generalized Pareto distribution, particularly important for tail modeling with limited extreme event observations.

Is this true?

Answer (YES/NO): NO